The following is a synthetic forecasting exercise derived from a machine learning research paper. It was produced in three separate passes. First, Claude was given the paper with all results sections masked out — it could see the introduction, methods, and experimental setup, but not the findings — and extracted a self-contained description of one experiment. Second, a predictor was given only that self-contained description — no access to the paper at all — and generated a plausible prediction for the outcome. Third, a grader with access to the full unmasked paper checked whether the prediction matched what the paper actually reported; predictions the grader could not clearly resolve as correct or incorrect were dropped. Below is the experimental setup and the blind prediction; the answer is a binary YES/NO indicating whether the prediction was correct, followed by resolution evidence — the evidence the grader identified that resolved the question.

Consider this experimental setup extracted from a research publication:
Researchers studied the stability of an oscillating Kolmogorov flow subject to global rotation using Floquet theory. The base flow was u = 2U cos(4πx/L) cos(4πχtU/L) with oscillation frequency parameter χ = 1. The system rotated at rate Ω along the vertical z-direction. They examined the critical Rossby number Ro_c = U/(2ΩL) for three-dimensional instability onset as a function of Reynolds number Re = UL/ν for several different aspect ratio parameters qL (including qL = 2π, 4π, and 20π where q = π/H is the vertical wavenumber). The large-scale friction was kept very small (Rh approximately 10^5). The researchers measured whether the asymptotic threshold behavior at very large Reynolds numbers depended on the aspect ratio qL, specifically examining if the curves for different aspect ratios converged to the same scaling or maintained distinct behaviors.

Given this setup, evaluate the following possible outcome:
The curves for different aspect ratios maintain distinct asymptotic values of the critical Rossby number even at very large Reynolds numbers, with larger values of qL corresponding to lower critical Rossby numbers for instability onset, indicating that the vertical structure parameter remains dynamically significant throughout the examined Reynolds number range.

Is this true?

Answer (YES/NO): NO